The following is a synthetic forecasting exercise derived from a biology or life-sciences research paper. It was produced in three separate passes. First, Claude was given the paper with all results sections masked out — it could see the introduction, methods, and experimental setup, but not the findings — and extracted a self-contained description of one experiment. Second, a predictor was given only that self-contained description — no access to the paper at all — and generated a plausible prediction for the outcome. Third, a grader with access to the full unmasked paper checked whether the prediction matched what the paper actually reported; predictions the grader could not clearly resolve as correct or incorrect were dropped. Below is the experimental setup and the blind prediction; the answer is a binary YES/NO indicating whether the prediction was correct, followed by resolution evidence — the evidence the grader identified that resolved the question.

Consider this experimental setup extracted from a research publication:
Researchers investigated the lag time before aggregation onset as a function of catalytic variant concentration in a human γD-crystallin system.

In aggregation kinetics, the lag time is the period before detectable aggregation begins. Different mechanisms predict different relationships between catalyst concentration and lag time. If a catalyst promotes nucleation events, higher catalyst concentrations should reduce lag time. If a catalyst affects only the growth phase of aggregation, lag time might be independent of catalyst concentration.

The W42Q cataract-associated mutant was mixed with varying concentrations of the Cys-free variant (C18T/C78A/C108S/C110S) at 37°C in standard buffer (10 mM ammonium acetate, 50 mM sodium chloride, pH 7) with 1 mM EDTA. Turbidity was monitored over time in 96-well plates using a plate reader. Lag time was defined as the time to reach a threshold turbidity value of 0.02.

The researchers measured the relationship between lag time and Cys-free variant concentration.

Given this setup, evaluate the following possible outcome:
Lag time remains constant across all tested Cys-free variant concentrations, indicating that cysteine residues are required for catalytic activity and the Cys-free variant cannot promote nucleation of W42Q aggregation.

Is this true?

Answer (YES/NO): NO